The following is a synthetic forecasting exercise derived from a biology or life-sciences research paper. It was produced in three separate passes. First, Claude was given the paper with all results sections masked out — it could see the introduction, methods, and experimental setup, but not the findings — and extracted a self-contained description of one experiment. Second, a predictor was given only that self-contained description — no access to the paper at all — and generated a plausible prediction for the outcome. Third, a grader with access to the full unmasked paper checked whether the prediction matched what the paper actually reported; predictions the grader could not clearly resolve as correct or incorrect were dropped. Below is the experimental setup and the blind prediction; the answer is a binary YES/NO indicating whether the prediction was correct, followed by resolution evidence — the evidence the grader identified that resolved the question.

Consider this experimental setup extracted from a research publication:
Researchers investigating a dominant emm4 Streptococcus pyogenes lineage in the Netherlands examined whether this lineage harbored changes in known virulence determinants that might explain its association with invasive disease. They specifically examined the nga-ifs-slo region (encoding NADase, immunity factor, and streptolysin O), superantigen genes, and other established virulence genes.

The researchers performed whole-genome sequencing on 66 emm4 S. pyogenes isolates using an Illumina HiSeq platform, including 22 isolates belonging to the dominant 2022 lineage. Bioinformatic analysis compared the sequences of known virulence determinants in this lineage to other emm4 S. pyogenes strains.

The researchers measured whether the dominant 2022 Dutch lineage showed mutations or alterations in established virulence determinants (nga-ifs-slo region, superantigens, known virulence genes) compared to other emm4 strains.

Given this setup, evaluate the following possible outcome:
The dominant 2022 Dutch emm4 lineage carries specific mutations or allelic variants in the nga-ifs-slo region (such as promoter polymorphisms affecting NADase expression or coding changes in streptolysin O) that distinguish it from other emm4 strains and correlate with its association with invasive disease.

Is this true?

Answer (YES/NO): NO